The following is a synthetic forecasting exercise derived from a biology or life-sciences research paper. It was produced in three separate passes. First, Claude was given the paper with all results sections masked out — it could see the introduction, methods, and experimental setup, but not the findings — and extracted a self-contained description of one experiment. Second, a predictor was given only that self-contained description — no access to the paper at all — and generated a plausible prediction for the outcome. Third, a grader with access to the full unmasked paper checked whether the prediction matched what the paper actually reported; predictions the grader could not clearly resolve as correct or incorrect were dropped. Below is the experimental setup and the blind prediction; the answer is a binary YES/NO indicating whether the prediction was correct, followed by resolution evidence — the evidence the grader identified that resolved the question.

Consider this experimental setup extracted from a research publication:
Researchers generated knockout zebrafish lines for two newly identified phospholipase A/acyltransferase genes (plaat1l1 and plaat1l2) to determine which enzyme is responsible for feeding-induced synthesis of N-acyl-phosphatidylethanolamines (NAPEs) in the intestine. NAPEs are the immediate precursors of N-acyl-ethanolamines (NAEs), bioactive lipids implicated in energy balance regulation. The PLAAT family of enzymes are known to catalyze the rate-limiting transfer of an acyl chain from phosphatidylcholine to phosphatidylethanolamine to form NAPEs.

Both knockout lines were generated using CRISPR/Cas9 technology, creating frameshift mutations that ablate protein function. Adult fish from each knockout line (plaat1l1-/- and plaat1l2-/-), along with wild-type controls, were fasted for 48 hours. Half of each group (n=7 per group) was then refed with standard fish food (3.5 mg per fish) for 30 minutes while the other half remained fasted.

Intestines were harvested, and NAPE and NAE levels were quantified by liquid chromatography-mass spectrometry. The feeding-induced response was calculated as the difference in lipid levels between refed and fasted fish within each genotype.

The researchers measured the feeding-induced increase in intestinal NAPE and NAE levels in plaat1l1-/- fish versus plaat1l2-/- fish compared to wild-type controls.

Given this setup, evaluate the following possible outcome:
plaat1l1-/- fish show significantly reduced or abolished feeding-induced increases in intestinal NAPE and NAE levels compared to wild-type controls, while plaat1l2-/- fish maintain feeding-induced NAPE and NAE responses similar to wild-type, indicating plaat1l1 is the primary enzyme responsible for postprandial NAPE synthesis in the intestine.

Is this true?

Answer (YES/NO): YES